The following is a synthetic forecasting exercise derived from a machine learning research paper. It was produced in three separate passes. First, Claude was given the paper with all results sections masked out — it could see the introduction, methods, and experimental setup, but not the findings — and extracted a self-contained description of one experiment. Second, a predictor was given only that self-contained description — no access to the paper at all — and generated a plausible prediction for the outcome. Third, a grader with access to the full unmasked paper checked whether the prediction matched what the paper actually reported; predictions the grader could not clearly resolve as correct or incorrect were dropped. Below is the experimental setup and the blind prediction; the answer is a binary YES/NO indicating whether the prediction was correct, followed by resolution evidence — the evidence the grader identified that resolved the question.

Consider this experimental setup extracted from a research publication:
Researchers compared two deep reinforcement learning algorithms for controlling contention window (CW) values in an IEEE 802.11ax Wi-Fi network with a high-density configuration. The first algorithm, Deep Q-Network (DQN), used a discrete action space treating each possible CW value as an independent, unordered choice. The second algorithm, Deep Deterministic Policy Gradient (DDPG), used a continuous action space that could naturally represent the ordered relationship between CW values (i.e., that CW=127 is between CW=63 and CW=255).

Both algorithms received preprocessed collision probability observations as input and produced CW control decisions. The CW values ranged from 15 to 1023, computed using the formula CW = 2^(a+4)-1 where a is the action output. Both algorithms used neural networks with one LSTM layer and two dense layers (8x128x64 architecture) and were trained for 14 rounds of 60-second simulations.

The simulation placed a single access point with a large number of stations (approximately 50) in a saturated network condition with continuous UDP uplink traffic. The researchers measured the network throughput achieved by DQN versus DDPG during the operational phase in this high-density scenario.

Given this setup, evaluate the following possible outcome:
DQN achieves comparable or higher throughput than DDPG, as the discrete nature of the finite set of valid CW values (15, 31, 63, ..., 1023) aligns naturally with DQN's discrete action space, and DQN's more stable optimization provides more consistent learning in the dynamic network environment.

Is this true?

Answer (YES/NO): NO